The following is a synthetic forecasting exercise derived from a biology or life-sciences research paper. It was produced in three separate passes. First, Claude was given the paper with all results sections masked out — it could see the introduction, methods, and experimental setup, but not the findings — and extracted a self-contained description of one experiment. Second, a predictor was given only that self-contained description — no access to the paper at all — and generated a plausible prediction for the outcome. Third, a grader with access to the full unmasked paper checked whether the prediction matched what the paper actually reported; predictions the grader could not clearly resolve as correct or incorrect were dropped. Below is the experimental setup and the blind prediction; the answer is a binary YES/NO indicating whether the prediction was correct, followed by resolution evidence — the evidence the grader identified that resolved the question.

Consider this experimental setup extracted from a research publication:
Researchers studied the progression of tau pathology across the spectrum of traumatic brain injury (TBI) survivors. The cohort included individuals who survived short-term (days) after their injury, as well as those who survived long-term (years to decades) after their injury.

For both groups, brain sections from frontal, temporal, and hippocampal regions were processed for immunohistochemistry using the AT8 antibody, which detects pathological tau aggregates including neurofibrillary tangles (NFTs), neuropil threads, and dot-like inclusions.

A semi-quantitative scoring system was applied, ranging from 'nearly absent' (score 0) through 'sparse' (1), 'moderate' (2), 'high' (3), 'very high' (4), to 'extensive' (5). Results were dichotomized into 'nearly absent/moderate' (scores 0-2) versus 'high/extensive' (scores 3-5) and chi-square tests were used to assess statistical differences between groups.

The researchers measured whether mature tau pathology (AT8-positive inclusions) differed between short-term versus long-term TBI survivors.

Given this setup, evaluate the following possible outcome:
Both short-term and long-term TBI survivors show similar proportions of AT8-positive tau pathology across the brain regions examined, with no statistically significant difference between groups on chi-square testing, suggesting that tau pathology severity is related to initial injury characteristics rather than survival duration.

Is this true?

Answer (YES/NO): NO